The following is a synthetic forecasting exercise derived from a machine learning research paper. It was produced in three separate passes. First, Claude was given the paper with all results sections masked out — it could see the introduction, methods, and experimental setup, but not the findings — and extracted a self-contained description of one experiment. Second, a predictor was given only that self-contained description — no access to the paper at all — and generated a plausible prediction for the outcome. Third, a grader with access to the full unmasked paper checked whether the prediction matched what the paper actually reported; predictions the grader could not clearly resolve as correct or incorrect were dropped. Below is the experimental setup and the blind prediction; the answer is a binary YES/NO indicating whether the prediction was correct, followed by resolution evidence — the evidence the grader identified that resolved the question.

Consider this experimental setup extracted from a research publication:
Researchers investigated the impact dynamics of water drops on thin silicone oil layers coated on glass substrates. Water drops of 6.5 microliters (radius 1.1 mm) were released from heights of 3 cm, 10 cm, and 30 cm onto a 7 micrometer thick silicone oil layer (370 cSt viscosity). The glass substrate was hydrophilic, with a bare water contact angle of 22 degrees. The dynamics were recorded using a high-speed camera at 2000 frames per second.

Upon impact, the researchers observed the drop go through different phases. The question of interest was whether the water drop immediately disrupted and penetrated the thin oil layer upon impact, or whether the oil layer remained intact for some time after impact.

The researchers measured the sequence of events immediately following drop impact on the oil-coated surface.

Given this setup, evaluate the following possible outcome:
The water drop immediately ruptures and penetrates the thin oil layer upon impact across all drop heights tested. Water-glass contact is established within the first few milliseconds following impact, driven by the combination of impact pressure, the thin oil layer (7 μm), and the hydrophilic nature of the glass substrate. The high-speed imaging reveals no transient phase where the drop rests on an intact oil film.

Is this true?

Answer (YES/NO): NO